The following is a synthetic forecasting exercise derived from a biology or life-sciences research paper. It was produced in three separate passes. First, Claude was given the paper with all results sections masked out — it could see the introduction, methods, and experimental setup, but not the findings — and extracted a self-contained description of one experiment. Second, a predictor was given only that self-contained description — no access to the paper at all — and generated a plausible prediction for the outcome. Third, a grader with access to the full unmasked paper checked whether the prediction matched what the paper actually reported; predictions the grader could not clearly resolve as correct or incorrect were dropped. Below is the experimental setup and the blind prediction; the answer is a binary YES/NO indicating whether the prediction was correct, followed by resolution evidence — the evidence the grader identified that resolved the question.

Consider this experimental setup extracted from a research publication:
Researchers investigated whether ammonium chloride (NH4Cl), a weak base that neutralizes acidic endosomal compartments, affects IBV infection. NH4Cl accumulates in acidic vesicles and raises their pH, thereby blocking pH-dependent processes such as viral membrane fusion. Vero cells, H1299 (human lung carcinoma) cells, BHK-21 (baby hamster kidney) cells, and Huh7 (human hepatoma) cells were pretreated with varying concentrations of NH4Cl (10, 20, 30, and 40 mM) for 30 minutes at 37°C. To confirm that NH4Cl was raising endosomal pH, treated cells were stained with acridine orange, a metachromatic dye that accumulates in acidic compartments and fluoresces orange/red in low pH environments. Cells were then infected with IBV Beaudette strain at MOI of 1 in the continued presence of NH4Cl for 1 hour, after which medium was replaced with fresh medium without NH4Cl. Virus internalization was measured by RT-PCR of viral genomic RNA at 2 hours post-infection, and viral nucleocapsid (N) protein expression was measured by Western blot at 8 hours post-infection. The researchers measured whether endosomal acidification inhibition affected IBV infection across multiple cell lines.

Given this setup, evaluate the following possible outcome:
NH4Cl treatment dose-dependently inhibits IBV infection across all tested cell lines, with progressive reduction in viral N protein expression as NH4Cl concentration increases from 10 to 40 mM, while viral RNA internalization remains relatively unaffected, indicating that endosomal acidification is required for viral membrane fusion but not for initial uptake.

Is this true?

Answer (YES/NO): NO